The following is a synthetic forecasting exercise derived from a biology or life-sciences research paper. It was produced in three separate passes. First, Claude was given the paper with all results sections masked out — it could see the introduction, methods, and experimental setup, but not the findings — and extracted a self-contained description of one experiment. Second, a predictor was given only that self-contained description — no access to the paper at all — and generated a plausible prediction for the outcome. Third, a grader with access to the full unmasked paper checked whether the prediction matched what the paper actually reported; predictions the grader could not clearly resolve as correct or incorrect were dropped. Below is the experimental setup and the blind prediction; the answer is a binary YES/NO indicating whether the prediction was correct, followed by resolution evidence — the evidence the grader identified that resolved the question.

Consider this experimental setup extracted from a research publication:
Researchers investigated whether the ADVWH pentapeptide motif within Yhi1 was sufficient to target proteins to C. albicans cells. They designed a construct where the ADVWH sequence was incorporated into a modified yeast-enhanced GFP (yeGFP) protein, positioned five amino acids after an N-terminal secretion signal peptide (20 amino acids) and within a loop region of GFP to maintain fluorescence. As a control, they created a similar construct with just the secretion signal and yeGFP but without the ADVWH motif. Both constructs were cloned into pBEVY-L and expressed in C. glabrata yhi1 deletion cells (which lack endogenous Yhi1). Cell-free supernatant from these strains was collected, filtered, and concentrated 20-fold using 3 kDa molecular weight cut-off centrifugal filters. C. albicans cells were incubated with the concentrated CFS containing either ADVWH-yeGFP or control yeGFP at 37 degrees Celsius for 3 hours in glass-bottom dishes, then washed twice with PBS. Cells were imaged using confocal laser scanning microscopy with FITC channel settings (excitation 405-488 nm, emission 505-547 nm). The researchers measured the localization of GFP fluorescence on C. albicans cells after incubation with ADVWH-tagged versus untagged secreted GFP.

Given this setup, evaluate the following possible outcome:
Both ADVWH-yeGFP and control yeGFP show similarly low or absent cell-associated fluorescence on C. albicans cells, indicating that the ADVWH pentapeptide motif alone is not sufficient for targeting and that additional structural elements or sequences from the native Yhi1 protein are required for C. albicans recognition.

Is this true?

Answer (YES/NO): NO